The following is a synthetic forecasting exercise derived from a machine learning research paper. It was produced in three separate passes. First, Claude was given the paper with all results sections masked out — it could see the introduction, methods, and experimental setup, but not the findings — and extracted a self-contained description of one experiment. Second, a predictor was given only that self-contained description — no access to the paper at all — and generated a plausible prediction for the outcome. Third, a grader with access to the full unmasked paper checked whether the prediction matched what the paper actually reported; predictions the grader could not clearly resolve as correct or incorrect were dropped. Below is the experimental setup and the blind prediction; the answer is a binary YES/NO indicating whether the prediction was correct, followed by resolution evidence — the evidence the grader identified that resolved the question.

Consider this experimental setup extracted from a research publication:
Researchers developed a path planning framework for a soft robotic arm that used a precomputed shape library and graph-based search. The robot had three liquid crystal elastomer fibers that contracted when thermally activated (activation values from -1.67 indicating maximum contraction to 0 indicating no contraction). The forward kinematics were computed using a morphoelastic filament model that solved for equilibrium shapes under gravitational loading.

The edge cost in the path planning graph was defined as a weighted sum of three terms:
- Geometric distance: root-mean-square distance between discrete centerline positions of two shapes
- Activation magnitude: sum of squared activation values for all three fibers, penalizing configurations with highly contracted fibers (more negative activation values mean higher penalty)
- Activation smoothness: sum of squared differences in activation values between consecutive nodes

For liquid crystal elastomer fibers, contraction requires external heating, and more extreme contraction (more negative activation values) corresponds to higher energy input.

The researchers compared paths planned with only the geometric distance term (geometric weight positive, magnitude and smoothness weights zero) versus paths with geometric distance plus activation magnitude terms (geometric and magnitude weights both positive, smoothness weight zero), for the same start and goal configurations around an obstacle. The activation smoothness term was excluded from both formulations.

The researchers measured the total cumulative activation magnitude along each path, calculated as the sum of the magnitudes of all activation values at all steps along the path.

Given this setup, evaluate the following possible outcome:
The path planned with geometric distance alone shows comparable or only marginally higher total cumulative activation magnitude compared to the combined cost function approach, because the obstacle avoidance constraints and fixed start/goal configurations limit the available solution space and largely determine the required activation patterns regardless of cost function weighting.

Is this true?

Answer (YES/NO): NO